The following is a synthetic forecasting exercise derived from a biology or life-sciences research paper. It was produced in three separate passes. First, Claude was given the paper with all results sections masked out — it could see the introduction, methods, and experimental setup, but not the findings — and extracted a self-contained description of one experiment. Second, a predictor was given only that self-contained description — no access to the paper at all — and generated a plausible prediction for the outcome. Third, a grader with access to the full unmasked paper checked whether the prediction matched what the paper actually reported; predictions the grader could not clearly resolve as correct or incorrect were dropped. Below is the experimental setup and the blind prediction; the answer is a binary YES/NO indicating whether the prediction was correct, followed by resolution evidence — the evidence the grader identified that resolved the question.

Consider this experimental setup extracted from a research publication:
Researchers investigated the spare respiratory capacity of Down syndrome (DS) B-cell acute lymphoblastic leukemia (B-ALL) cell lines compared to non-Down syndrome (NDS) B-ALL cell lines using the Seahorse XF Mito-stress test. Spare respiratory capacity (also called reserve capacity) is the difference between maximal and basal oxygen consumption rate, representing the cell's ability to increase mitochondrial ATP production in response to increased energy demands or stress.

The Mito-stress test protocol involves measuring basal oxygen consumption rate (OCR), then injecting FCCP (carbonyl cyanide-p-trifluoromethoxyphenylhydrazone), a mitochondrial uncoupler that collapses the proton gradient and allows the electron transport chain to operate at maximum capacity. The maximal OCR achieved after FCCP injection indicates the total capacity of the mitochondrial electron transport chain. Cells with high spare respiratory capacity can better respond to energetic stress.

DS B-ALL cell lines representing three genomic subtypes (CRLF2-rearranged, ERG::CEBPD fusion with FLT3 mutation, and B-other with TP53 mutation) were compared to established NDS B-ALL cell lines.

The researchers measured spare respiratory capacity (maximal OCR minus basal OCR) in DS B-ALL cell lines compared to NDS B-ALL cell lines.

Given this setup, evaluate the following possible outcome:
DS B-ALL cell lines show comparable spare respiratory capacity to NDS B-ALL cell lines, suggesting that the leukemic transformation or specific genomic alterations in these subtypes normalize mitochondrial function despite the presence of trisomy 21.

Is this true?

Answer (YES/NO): NO